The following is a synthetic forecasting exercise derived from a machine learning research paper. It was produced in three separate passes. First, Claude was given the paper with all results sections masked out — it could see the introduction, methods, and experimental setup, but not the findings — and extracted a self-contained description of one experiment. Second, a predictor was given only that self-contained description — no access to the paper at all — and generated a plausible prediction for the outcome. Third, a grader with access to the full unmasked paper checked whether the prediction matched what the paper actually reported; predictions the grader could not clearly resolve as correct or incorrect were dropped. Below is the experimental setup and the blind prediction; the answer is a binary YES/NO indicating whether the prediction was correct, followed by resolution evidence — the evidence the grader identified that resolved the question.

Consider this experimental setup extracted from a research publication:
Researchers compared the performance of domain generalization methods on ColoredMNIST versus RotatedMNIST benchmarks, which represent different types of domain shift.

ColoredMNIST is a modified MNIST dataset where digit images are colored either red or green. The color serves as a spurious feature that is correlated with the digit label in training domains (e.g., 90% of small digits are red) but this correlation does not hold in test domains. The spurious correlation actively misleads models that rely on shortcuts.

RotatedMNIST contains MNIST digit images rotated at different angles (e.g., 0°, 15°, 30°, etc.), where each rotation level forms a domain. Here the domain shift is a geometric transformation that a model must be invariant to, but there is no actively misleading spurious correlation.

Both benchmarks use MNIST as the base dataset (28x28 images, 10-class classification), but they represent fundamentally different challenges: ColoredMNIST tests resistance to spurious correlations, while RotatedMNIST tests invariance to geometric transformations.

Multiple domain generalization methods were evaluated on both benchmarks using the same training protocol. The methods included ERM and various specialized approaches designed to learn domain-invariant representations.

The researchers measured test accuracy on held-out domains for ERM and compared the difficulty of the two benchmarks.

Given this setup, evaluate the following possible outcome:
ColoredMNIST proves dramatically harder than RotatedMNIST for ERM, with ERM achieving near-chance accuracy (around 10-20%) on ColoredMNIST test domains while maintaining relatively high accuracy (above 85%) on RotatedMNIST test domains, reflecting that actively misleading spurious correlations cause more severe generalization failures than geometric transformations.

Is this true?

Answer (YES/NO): NO